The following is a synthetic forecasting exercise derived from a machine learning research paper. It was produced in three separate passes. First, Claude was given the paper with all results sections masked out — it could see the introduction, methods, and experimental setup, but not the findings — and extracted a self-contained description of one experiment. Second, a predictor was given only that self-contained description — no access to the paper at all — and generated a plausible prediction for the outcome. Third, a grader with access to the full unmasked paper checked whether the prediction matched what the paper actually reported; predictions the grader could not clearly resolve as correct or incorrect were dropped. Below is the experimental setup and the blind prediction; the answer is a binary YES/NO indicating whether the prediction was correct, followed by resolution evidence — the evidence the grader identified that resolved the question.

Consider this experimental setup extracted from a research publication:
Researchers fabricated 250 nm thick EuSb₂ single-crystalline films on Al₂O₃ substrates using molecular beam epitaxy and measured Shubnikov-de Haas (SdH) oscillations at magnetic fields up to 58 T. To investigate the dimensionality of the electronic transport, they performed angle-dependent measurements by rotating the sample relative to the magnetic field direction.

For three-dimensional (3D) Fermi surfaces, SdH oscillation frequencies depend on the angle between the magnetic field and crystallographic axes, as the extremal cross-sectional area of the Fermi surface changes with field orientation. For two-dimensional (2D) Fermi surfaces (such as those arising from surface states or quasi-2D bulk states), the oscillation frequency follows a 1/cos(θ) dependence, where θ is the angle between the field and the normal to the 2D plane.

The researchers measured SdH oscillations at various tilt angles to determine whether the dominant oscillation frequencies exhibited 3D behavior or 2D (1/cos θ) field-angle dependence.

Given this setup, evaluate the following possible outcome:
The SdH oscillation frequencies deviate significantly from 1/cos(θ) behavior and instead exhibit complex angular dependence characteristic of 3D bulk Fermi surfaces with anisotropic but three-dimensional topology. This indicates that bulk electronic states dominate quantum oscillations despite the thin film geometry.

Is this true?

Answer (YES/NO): NO